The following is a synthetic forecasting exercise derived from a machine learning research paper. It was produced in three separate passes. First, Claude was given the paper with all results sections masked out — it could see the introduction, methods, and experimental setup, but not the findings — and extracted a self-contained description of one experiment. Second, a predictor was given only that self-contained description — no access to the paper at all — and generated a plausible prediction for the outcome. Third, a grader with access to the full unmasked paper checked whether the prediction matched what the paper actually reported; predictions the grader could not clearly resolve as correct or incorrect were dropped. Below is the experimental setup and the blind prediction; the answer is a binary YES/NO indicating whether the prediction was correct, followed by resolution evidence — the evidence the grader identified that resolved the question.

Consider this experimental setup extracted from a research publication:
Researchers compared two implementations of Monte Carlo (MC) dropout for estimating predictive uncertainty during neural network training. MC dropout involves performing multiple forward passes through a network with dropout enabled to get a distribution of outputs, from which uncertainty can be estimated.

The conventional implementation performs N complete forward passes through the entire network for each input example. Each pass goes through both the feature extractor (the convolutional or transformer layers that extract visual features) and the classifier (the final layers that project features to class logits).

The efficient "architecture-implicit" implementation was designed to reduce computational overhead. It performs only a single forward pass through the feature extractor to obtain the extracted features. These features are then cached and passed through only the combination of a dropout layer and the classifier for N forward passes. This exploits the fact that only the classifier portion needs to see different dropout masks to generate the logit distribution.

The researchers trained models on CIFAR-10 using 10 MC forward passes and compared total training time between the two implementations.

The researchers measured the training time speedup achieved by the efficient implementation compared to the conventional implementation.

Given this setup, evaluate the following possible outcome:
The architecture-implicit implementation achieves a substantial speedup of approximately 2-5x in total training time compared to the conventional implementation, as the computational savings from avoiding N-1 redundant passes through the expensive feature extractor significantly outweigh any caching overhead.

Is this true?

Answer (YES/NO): NO